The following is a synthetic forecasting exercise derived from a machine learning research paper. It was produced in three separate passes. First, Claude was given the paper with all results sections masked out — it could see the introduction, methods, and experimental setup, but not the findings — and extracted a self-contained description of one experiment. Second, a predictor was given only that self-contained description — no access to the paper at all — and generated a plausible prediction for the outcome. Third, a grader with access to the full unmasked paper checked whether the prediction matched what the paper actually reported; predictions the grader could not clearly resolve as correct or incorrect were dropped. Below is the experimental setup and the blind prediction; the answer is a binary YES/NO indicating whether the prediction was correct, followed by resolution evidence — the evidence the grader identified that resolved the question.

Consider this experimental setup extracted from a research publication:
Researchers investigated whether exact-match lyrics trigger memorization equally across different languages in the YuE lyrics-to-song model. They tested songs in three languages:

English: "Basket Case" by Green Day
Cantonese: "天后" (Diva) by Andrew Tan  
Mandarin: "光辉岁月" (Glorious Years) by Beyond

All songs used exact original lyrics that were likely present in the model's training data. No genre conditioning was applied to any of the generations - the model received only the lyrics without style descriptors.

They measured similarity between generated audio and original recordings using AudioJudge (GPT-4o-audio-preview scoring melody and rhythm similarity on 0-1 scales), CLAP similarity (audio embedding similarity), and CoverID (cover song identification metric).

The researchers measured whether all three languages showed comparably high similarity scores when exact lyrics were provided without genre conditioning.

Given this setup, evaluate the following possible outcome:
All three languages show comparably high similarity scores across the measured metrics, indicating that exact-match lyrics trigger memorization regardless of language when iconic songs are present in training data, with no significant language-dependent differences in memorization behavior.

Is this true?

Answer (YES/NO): NO